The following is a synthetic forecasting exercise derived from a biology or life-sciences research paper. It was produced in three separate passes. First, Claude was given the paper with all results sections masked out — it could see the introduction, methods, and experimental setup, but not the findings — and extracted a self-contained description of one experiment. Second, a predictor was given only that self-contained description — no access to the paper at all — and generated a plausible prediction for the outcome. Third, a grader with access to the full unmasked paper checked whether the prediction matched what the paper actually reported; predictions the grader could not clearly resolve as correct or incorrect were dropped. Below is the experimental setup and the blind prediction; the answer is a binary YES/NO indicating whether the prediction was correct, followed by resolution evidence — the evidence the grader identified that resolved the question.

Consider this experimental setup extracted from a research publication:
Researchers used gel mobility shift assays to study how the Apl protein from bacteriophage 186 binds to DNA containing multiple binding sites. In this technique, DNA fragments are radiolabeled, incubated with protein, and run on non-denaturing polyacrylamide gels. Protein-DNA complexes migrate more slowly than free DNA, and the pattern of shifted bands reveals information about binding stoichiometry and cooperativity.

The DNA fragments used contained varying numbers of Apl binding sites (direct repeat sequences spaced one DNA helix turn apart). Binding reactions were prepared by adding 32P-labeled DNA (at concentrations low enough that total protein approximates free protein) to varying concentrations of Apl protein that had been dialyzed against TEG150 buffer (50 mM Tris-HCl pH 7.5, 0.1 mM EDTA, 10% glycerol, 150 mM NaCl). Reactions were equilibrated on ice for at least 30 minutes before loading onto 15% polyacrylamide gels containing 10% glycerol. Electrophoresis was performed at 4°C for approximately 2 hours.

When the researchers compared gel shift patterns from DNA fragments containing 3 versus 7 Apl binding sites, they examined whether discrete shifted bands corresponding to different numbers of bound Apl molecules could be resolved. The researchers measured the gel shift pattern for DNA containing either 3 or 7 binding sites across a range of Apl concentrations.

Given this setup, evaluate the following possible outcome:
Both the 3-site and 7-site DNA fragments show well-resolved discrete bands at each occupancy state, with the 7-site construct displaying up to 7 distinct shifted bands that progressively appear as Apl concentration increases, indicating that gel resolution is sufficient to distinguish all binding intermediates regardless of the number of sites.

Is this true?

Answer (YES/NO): NO